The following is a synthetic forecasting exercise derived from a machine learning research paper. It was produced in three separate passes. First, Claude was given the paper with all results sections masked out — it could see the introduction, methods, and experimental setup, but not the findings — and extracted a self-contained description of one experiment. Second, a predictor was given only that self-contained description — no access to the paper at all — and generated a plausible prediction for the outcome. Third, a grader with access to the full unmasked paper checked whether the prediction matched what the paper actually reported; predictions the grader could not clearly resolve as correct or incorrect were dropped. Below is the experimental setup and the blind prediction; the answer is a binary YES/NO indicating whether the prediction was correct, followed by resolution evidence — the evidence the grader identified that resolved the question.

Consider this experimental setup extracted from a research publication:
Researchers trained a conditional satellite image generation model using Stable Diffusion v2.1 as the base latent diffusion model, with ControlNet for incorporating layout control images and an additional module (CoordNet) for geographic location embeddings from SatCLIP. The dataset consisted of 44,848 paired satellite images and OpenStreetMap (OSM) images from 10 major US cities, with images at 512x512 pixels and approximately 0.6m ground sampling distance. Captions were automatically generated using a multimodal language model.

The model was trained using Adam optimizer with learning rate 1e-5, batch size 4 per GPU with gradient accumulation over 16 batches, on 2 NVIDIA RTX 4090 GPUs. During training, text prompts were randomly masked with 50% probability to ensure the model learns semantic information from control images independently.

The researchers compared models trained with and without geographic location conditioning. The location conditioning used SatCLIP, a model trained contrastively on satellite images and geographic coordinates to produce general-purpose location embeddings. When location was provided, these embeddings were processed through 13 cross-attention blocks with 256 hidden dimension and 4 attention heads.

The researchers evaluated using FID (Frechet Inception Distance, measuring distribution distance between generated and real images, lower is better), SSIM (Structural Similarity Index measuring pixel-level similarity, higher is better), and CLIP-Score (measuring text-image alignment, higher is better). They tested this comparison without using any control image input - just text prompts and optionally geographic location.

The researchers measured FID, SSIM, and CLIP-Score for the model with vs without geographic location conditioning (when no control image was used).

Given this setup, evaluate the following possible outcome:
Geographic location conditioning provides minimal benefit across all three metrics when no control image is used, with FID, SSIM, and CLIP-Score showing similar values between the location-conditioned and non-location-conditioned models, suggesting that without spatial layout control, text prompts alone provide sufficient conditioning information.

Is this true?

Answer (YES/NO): NO